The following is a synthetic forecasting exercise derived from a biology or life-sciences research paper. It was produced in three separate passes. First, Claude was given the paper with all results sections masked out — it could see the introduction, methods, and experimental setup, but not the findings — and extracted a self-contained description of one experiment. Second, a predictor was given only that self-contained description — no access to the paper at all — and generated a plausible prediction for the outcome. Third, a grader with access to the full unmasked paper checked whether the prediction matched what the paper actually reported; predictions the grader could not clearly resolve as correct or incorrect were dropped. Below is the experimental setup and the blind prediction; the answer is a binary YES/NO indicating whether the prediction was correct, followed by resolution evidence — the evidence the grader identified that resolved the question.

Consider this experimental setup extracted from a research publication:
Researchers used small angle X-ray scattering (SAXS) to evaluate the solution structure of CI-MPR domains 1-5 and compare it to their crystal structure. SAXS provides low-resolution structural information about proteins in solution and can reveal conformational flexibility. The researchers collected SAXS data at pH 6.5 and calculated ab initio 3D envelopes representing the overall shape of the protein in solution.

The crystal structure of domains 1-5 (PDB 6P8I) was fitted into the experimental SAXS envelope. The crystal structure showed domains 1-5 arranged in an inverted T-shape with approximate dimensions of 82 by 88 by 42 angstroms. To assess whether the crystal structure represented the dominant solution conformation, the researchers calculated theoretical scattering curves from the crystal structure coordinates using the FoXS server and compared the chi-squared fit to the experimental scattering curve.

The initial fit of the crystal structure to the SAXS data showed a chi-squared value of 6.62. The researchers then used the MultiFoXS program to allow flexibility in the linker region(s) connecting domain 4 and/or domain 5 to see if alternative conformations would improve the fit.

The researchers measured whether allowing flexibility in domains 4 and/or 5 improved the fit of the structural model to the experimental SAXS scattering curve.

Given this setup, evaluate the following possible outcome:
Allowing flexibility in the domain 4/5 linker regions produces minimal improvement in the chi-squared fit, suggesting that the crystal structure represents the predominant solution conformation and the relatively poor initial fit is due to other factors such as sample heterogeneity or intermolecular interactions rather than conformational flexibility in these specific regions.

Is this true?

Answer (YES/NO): NO